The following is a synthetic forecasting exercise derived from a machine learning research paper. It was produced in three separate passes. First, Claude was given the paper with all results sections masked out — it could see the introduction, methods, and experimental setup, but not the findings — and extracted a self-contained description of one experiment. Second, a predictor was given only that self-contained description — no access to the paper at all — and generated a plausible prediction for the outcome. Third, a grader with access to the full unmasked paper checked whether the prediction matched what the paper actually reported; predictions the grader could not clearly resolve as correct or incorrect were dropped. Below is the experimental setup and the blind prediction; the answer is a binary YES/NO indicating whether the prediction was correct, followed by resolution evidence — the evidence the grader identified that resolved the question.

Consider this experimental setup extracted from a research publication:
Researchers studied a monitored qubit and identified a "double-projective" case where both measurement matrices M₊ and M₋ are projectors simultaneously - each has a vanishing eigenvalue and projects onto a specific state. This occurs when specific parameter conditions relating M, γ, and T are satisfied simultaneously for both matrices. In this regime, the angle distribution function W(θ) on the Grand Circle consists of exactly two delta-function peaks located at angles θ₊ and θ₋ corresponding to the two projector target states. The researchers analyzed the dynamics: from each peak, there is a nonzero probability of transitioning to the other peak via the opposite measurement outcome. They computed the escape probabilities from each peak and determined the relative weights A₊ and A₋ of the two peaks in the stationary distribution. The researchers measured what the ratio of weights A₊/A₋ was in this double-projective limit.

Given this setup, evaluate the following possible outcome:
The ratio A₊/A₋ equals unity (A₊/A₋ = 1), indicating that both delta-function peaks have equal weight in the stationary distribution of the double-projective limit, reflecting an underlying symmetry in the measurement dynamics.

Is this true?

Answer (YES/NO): YES